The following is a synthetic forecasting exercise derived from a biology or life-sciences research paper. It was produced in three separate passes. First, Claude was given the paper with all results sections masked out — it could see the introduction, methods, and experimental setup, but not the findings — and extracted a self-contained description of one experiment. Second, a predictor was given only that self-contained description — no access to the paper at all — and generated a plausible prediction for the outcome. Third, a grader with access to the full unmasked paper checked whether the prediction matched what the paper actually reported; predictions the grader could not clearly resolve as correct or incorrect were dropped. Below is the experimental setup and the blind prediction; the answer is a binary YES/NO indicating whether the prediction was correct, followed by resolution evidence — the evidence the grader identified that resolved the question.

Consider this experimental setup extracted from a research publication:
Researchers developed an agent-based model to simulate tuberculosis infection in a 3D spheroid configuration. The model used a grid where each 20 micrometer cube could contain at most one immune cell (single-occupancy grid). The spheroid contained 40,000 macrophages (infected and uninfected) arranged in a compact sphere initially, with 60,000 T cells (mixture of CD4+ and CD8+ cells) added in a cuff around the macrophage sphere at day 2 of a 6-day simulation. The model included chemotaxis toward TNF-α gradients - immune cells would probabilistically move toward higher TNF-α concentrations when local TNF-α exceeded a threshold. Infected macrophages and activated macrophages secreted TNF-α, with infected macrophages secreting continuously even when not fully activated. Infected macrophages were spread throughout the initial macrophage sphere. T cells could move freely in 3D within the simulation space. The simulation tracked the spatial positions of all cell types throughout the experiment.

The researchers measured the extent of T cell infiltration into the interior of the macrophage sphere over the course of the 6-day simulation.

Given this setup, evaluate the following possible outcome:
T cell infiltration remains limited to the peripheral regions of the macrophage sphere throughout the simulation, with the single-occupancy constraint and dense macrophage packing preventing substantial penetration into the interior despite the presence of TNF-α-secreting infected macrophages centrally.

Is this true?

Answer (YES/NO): NO